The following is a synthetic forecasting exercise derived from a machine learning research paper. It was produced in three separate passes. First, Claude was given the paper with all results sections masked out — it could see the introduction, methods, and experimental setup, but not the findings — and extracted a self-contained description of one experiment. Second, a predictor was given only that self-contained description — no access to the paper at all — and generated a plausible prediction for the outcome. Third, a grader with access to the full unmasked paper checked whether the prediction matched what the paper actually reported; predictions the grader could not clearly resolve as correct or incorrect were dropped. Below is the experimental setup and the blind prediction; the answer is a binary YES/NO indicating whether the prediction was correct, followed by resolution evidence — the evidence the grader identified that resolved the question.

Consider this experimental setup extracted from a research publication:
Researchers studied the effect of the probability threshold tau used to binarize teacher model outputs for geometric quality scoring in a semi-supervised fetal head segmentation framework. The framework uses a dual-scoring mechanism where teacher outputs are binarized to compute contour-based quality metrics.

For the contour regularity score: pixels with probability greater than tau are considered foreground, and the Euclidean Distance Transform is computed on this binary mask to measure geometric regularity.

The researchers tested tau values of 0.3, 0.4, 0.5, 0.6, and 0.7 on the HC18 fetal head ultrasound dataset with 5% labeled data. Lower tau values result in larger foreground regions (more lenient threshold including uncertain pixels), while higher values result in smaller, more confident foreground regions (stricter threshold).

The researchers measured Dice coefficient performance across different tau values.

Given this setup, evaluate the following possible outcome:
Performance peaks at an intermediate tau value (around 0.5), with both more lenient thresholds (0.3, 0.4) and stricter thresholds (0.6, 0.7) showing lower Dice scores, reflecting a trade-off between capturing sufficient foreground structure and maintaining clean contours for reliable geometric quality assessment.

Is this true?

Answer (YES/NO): YES